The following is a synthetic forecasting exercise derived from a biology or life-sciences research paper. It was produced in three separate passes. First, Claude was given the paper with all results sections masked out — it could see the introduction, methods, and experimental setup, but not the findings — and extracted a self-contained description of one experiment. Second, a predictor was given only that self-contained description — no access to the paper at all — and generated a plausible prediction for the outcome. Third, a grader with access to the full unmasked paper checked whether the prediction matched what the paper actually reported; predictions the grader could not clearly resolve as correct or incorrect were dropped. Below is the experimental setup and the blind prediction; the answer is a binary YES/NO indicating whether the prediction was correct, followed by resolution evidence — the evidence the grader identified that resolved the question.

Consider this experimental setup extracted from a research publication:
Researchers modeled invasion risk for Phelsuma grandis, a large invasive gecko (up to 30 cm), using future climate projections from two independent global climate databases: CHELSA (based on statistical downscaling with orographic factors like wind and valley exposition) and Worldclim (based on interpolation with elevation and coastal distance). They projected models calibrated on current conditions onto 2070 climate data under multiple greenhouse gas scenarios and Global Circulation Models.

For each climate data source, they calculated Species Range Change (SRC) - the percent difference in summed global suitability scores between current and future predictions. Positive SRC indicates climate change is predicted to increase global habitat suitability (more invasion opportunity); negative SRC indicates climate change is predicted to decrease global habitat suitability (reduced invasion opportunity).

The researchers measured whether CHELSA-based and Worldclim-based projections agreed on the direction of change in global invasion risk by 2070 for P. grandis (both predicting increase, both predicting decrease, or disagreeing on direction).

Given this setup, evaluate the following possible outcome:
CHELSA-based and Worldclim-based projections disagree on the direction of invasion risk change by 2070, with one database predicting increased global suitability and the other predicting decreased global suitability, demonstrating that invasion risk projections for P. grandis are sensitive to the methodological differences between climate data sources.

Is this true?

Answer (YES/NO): NO